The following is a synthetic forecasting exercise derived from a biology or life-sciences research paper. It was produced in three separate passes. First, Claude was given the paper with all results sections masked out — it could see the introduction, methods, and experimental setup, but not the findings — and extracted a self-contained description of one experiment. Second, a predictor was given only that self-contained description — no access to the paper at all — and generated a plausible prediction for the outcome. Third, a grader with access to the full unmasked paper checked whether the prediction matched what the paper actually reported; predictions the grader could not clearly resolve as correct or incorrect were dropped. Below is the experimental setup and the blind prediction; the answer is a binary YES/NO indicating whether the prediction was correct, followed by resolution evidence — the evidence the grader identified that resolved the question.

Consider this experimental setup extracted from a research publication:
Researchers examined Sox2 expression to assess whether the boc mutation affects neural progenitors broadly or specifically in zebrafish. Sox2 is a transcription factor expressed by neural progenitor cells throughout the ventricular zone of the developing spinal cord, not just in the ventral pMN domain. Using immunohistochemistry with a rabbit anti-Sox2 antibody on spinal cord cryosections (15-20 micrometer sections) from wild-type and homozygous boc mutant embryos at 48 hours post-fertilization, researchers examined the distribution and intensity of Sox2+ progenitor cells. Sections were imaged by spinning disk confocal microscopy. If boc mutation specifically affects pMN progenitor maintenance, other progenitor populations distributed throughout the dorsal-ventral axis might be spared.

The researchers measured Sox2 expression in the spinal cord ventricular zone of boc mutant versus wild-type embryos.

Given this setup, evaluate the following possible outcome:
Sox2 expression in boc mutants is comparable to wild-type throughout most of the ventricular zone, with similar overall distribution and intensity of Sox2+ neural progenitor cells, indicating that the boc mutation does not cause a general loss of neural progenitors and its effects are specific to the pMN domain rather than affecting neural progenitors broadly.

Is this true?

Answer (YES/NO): YES